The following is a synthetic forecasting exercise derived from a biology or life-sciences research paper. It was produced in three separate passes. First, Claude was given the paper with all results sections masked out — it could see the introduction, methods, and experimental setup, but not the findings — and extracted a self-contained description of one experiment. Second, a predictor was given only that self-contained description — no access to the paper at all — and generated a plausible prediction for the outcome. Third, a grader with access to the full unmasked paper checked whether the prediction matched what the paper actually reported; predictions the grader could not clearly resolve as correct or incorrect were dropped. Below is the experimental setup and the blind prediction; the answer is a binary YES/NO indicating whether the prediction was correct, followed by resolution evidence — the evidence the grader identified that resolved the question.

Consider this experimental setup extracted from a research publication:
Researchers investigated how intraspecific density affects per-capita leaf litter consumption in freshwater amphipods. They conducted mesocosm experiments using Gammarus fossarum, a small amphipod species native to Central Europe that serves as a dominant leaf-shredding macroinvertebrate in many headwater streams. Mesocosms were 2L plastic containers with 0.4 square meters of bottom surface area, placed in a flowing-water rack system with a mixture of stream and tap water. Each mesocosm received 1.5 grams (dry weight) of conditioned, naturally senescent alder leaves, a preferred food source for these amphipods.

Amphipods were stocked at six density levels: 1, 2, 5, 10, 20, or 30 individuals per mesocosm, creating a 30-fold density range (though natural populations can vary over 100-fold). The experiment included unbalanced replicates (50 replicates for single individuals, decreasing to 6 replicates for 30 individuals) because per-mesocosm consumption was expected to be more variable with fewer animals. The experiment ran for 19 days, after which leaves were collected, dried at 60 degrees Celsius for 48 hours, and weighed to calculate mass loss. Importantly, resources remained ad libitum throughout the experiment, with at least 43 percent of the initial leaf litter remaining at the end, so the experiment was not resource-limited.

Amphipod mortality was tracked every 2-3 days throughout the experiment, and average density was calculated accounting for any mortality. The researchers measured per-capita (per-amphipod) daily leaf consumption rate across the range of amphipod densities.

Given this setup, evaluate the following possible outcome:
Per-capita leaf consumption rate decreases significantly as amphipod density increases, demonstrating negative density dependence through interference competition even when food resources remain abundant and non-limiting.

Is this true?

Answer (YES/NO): YES